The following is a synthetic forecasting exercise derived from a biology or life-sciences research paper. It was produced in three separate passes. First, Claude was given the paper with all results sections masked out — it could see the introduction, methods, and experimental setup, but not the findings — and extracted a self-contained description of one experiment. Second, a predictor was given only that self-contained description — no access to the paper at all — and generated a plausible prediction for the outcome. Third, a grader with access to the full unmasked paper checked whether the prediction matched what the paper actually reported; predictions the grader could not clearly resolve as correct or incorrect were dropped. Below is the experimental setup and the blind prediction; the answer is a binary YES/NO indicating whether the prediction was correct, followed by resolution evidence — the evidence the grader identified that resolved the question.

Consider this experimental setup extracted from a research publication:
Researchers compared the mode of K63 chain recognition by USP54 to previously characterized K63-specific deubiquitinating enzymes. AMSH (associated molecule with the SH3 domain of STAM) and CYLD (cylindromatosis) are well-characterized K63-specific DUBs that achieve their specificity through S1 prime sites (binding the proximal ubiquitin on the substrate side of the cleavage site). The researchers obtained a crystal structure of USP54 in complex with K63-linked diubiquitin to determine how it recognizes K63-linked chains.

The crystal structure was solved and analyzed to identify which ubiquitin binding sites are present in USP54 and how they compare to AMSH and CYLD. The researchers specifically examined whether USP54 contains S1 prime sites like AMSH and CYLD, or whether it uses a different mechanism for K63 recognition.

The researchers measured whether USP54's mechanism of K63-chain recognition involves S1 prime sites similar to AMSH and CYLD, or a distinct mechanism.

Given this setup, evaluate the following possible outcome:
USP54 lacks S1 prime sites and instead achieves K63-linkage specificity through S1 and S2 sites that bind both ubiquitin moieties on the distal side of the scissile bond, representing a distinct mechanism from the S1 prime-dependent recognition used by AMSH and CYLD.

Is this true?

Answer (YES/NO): NO